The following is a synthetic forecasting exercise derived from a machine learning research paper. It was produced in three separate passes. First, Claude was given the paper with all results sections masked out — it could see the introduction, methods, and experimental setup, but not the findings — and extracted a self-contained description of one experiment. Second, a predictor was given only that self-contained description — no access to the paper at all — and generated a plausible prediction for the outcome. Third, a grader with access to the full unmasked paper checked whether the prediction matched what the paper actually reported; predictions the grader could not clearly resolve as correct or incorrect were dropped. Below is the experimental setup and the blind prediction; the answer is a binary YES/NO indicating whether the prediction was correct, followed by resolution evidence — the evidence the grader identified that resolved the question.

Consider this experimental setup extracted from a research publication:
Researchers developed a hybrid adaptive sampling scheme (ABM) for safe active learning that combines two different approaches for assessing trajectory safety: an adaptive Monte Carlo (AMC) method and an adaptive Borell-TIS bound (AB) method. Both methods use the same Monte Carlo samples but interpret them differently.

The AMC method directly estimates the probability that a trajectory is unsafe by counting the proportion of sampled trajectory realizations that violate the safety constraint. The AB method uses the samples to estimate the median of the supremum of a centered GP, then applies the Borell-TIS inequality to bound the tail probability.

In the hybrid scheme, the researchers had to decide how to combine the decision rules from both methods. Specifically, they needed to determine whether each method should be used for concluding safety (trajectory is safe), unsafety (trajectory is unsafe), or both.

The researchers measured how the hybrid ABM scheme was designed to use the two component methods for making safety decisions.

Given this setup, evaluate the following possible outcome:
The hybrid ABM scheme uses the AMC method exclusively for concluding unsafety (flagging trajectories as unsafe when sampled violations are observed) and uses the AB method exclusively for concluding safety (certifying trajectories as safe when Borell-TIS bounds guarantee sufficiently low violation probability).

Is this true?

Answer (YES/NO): NO